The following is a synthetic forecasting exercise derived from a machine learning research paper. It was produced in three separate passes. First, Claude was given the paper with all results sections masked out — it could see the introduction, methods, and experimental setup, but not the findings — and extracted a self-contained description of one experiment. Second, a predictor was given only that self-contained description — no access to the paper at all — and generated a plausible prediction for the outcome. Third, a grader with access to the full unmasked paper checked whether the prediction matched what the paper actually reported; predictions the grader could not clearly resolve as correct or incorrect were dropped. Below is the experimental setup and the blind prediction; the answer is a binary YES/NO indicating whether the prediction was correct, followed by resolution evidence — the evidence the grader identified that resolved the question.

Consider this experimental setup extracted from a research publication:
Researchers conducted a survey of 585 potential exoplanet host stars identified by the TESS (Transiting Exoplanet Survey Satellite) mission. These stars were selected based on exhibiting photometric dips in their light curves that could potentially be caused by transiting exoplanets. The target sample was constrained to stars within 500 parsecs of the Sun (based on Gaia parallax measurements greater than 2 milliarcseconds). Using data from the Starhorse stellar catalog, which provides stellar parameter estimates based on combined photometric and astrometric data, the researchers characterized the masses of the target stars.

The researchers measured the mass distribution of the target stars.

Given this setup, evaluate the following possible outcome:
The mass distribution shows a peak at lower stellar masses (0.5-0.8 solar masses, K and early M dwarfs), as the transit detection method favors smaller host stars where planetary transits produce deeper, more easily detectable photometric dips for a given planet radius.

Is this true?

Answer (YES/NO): NO